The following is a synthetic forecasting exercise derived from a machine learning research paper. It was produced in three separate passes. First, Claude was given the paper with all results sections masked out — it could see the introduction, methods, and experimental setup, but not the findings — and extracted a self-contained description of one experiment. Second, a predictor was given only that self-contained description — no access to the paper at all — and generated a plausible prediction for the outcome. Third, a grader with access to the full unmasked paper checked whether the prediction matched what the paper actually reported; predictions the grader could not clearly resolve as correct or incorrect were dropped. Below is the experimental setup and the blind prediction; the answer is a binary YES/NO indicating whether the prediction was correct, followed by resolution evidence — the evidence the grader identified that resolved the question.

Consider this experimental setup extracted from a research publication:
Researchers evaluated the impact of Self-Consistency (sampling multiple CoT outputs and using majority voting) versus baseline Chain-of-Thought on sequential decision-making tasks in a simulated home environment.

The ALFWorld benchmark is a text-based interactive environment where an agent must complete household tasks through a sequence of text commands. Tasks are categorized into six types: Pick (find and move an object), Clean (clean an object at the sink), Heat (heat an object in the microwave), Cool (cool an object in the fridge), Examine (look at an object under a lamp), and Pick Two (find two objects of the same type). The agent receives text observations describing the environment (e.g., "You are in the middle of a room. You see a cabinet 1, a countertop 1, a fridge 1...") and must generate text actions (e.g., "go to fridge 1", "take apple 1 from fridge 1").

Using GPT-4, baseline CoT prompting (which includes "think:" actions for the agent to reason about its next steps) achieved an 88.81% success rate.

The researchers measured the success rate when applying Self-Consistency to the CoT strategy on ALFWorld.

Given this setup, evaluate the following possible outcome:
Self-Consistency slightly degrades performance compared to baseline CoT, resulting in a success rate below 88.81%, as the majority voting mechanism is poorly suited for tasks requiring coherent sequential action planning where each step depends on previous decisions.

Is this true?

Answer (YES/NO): YES